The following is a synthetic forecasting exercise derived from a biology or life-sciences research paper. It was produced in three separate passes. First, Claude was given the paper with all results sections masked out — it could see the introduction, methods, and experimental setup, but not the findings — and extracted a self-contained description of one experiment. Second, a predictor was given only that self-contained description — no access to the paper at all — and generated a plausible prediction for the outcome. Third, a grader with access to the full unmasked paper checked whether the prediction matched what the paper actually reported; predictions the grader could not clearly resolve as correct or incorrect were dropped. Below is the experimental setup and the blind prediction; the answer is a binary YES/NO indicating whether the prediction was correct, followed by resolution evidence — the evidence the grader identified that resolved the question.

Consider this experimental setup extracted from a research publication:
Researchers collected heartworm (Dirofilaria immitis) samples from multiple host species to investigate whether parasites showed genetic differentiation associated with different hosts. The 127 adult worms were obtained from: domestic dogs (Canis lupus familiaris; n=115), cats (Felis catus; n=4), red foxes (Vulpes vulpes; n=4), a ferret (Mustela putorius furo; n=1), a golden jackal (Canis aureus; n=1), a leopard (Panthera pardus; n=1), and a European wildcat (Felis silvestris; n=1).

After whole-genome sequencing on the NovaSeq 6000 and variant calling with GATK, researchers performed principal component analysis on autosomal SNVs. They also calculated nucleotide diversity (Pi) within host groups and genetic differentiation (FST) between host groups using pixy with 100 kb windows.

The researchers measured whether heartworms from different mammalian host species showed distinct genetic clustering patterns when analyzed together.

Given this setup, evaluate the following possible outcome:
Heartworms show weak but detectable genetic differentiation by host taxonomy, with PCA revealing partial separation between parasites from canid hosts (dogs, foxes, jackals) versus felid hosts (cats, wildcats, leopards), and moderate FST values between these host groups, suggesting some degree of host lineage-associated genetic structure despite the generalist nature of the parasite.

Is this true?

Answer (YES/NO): NO